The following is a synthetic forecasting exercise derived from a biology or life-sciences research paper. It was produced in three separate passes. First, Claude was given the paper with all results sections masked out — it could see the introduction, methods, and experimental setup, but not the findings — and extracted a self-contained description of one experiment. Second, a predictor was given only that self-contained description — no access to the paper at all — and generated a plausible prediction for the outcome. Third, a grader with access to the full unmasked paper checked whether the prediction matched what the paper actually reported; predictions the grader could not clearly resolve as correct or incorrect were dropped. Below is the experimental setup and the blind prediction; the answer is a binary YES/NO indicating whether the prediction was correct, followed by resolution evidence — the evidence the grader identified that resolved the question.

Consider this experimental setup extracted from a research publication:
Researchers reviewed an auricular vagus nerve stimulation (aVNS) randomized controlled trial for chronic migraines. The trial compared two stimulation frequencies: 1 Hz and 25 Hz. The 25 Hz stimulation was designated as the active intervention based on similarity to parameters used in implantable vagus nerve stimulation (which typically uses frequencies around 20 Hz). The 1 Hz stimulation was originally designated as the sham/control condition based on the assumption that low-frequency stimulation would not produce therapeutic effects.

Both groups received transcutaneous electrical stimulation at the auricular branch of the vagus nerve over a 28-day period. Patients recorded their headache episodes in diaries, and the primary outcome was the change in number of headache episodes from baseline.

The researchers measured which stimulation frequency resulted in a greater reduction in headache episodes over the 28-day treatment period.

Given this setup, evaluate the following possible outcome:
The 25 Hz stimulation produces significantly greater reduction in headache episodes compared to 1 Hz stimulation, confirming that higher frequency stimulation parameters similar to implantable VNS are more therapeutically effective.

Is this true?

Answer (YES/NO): NO